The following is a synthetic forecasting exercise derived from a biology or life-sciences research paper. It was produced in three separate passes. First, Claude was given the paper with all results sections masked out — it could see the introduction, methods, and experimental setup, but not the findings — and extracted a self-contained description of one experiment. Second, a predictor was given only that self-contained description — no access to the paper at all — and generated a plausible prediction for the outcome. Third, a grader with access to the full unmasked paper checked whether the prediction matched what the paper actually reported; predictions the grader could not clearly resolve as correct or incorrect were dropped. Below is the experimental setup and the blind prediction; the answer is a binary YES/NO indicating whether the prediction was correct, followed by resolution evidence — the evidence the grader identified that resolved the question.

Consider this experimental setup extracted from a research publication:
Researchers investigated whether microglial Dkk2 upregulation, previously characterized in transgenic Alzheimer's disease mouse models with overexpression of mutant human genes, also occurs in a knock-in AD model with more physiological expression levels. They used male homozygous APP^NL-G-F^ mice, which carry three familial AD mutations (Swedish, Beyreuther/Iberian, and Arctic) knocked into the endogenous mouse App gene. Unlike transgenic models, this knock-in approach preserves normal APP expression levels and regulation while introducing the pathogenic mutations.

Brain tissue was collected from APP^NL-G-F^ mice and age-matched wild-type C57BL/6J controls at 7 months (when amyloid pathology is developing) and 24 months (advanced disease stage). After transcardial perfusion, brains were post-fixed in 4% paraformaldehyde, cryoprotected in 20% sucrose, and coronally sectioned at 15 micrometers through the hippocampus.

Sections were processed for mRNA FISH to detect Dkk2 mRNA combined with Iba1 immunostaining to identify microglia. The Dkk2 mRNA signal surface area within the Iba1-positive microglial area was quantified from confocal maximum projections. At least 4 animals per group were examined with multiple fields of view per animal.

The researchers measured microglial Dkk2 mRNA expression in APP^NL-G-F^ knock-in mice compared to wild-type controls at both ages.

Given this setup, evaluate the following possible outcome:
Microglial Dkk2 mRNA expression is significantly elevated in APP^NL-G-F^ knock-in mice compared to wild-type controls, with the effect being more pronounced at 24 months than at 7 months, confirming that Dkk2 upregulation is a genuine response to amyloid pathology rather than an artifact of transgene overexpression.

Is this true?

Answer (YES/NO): YES